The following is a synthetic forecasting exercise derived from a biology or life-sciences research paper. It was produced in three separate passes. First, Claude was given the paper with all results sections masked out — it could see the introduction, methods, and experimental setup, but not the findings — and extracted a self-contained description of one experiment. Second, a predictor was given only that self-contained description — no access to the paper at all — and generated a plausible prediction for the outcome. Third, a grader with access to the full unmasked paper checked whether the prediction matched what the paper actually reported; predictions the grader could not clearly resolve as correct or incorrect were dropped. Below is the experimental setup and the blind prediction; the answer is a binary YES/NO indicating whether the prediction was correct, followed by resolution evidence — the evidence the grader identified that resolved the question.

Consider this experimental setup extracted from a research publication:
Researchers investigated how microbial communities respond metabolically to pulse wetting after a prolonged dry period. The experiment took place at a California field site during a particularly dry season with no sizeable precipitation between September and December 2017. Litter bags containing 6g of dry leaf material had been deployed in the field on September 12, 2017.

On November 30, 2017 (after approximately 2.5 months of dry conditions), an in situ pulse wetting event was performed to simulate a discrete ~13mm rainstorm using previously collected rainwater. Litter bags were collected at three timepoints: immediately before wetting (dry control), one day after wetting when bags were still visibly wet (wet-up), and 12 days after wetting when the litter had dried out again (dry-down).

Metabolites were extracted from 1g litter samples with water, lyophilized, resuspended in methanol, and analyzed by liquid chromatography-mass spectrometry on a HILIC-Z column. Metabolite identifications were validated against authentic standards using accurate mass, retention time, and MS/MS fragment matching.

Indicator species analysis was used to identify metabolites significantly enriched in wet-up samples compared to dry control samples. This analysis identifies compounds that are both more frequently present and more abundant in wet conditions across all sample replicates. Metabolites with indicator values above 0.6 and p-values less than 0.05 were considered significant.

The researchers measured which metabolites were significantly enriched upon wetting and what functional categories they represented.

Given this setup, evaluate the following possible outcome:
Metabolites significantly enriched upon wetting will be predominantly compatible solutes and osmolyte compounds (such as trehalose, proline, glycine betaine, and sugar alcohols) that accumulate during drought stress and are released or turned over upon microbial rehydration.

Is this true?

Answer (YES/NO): NO